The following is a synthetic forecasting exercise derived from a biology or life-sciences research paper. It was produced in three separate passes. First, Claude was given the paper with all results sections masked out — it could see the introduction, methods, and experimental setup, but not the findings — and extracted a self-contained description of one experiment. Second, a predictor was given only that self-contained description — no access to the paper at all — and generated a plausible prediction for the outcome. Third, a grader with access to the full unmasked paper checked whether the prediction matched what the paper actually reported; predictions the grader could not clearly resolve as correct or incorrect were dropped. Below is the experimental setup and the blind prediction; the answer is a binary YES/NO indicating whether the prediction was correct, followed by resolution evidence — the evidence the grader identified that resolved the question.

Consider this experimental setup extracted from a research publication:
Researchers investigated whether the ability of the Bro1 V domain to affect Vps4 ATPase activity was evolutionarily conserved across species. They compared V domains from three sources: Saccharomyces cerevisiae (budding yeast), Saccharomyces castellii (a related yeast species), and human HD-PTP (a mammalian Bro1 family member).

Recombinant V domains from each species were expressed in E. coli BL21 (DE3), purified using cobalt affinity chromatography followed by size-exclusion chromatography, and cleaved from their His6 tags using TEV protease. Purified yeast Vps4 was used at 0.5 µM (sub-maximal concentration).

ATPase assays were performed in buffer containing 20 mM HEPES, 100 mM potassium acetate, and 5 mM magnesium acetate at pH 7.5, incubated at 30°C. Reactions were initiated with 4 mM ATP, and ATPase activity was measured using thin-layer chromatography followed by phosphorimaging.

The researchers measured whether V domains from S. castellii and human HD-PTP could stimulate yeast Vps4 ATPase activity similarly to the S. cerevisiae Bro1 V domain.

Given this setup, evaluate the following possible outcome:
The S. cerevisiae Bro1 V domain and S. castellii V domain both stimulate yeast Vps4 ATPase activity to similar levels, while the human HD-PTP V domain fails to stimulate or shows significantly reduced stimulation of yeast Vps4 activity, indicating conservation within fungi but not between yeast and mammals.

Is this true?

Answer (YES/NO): NO